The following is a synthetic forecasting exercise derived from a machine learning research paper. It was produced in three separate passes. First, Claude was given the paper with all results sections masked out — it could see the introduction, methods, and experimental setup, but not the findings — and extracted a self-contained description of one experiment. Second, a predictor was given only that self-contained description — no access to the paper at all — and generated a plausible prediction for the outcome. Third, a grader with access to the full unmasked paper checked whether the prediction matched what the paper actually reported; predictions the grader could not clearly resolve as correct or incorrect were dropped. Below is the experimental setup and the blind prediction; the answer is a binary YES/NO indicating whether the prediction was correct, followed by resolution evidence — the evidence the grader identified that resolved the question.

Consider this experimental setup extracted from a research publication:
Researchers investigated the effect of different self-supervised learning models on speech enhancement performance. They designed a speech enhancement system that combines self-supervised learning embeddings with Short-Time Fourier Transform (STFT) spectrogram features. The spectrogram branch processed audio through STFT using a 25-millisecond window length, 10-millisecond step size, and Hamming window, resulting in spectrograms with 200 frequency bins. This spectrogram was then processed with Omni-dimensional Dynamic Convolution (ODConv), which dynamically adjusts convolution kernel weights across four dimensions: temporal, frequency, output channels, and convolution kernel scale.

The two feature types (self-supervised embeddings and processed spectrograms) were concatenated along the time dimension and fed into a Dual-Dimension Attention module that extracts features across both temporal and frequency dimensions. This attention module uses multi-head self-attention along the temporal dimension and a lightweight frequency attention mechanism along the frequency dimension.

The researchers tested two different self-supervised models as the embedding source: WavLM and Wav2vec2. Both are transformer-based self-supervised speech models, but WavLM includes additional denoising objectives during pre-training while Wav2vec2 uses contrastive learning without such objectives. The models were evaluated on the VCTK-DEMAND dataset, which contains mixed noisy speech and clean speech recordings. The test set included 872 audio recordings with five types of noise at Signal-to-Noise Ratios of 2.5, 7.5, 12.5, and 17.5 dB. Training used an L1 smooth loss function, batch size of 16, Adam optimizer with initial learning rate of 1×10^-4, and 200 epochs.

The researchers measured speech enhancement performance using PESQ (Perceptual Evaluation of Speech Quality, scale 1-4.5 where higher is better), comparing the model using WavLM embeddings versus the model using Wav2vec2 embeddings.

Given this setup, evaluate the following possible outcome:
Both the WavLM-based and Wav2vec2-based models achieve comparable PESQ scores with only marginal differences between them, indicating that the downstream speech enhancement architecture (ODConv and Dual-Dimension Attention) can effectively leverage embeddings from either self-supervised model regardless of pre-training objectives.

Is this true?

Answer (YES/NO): NO